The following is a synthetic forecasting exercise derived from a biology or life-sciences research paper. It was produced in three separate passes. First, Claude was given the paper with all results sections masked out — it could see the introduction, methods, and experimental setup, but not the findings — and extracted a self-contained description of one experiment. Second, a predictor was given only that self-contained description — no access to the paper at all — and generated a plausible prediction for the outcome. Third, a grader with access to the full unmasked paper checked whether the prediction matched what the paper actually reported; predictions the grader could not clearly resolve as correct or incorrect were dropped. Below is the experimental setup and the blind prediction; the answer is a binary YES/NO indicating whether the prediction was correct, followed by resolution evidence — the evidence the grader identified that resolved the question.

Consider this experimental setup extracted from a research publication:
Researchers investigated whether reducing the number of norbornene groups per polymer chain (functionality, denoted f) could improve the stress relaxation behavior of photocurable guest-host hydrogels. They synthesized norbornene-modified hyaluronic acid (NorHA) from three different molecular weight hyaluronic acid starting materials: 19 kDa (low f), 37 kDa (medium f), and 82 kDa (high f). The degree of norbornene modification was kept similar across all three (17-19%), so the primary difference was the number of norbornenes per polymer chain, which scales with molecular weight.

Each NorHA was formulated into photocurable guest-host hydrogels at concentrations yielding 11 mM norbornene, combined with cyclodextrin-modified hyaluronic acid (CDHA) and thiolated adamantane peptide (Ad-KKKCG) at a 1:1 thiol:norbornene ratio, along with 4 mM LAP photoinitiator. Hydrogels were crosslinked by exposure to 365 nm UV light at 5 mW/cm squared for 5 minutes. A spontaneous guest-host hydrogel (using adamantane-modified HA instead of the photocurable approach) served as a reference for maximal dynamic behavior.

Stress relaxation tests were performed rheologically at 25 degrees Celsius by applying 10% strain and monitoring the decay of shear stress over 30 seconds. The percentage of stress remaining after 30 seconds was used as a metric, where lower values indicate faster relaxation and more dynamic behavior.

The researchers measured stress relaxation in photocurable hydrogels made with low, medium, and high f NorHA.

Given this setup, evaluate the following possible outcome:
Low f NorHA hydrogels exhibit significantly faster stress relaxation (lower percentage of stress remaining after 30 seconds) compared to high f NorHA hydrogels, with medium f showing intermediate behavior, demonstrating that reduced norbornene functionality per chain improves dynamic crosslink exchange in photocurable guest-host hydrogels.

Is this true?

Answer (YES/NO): NO